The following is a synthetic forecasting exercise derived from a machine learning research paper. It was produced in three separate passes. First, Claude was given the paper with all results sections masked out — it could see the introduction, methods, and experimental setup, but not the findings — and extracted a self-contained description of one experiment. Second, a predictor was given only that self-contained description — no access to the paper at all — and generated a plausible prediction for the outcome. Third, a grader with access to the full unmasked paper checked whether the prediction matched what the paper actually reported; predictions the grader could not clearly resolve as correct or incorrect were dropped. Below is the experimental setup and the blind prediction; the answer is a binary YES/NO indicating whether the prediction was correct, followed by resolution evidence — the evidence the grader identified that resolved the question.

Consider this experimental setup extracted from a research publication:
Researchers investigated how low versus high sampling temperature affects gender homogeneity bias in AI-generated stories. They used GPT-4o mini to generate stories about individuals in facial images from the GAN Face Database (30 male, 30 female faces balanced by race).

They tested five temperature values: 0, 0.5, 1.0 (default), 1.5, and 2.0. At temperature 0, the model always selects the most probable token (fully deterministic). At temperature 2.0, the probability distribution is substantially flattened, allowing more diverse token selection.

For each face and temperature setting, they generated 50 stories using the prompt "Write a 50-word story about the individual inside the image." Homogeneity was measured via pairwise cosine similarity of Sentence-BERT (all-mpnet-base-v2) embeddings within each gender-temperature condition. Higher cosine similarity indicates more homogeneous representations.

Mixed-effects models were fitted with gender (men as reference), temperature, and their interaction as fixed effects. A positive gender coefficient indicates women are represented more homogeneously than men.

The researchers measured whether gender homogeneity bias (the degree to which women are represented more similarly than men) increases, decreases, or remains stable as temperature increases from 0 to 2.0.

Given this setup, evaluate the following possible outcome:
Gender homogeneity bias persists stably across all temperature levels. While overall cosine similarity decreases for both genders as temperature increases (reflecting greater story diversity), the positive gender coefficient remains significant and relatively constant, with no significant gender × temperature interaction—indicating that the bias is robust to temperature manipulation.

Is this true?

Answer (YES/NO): NO